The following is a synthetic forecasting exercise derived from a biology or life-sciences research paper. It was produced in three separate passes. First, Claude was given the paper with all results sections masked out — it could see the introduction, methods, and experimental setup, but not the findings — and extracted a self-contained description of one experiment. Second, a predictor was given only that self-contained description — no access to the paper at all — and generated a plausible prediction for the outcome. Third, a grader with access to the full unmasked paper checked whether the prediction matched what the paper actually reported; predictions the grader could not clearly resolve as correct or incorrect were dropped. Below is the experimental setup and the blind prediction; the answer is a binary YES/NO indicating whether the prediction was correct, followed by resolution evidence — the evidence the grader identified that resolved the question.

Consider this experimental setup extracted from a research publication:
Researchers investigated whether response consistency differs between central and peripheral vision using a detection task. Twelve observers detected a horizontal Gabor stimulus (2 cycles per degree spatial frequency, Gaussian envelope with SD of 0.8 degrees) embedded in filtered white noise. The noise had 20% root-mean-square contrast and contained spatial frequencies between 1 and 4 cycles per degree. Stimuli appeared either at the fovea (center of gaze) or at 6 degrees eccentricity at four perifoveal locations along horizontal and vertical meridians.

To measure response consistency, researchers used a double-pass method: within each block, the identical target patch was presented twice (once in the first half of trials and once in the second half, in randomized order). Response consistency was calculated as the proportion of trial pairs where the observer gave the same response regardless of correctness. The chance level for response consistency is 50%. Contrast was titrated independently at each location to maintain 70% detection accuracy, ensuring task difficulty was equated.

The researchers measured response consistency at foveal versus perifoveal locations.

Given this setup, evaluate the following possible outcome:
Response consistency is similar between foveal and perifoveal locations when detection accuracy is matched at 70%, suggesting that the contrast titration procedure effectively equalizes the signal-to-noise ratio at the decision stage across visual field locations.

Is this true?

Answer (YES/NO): NO